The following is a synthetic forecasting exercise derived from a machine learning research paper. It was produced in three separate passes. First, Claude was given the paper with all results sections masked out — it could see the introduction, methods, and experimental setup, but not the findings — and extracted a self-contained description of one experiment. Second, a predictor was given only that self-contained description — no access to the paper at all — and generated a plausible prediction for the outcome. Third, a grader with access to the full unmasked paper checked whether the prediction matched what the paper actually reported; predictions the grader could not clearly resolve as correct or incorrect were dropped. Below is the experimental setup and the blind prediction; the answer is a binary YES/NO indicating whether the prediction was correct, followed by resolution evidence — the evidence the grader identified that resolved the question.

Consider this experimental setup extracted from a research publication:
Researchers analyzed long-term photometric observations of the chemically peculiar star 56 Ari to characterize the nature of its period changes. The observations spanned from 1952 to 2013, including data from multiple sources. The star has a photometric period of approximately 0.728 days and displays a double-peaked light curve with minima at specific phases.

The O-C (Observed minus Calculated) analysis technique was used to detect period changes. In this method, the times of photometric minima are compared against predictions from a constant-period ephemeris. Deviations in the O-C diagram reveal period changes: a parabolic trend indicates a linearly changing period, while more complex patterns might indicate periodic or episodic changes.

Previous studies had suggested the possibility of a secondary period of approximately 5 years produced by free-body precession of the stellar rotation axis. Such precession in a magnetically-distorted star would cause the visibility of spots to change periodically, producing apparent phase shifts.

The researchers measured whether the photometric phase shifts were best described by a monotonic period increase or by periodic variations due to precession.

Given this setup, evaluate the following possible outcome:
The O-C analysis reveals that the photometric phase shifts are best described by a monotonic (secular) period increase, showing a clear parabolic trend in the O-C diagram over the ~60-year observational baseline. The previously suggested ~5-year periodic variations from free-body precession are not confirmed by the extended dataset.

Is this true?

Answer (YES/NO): YES